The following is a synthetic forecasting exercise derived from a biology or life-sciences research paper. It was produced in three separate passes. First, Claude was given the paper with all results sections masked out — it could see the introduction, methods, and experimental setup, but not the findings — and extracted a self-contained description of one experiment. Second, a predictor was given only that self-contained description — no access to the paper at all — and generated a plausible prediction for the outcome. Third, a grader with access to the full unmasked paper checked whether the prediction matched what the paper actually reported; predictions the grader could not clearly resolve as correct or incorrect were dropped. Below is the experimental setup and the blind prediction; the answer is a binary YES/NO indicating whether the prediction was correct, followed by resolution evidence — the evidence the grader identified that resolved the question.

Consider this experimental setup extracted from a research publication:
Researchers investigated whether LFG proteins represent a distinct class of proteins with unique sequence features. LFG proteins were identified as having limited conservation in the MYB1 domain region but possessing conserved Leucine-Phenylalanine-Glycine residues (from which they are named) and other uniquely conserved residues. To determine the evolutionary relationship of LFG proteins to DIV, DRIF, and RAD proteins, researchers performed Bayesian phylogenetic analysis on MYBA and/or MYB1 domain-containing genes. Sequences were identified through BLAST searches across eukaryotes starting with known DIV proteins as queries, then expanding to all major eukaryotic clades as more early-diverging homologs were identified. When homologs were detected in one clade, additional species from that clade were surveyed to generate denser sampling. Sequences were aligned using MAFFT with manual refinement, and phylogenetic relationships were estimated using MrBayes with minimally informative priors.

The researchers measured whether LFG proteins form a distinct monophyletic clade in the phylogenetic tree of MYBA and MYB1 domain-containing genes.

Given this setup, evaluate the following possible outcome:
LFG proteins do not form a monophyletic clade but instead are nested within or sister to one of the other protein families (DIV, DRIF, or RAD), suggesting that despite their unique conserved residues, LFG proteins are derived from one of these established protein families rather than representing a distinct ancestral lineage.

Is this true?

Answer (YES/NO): YES